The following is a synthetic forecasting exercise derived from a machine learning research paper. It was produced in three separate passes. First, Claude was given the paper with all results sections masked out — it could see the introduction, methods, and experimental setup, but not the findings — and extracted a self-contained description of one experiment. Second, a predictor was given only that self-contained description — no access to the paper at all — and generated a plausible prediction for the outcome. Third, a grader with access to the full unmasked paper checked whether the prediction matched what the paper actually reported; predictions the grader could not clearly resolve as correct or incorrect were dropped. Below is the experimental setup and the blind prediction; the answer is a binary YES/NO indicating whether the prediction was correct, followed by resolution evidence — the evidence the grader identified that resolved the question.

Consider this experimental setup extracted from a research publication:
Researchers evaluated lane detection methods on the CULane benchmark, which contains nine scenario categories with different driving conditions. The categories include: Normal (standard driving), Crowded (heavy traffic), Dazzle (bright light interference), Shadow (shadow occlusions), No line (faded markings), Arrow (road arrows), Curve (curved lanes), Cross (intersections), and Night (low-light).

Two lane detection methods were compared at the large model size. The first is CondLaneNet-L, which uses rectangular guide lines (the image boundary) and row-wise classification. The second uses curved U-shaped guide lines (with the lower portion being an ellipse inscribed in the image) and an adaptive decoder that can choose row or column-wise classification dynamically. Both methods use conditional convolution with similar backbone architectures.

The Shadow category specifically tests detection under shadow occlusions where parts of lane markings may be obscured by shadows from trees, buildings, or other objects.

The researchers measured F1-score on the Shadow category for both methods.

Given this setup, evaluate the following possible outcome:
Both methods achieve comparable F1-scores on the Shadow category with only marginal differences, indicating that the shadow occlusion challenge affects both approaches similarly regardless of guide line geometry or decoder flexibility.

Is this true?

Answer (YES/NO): NO